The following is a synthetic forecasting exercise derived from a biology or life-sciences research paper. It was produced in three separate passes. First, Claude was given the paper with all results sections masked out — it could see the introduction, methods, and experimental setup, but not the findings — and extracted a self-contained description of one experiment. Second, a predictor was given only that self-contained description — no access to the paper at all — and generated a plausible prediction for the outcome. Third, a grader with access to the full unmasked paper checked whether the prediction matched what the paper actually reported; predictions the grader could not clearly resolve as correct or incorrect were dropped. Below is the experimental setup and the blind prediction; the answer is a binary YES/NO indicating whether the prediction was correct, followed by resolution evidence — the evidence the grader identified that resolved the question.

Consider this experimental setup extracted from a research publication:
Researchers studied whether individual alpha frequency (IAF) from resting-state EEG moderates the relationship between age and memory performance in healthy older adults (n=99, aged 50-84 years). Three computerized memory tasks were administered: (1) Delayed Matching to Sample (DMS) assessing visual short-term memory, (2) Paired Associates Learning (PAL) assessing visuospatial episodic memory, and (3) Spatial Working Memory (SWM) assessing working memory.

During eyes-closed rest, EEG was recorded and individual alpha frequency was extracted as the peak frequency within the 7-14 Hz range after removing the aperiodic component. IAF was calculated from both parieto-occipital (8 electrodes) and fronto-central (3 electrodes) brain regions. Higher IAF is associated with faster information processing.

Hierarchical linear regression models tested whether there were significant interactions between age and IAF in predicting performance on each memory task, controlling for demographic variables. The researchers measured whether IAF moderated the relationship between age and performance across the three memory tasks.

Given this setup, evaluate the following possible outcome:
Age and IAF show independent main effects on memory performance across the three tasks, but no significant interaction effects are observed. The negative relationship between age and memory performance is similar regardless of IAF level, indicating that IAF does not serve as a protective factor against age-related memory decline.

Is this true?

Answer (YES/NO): NO